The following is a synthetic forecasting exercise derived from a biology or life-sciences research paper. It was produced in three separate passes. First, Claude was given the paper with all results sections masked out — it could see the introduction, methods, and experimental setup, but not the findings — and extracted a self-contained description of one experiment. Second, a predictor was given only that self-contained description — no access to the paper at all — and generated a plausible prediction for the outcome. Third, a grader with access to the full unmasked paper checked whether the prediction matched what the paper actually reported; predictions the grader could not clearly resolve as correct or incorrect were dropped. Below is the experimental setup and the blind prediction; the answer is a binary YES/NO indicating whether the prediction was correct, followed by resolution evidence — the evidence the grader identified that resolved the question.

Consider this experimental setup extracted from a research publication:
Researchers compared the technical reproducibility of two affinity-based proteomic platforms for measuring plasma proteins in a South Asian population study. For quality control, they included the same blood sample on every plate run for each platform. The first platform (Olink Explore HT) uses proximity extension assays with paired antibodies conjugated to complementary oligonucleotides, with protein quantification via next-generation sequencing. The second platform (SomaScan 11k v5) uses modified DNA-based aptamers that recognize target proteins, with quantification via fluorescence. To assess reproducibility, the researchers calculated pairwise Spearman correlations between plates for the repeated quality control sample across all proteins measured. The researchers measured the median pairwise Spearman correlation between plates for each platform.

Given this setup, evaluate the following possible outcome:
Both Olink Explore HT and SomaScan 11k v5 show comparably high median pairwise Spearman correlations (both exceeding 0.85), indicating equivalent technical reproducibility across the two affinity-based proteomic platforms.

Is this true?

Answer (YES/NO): NO